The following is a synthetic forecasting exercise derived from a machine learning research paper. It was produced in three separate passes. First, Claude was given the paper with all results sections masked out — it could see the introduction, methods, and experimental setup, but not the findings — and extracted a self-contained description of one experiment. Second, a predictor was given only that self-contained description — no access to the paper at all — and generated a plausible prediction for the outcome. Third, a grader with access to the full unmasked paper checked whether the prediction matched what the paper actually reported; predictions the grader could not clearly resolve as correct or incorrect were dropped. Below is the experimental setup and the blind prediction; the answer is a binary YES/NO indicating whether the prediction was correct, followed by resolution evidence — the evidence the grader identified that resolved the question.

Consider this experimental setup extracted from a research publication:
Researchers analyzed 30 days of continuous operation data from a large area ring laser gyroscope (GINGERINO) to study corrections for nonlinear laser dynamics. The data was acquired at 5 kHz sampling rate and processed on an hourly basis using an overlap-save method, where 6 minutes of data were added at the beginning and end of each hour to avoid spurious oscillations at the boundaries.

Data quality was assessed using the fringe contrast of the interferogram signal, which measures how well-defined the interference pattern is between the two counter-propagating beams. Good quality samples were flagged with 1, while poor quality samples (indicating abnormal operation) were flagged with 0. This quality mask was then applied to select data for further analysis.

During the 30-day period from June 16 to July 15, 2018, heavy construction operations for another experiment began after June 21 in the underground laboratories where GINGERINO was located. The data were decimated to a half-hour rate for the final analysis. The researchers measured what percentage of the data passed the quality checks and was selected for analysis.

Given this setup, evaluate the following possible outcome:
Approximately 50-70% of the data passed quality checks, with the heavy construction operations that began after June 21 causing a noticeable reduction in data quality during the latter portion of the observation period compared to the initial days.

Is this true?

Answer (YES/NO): NO